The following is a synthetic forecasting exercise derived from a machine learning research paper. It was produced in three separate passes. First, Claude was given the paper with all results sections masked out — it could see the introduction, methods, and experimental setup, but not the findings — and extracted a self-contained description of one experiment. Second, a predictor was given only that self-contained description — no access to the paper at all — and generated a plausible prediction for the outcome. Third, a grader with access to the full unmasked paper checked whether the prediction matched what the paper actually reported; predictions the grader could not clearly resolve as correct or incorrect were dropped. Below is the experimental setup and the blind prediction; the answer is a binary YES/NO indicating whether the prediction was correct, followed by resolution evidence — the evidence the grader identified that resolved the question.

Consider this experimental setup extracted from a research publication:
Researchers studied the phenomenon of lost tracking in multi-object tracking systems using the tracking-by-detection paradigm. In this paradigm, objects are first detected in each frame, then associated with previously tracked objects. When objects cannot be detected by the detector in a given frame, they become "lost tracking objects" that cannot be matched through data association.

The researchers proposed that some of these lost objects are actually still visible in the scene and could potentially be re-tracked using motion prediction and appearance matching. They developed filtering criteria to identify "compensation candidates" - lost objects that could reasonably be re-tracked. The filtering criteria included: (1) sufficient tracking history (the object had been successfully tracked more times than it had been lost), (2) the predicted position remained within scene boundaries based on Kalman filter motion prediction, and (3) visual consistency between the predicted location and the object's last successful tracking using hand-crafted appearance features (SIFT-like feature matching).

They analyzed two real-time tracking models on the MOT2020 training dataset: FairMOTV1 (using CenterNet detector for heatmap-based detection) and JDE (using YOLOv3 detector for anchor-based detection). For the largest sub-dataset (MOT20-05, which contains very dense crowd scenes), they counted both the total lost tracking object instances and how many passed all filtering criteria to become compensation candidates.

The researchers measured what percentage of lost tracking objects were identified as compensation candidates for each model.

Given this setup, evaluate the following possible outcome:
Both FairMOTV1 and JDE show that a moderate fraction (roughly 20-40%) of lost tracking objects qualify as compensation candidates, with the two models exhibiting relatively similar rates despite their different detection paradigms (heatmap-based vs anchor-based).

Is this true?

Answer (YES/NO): YES